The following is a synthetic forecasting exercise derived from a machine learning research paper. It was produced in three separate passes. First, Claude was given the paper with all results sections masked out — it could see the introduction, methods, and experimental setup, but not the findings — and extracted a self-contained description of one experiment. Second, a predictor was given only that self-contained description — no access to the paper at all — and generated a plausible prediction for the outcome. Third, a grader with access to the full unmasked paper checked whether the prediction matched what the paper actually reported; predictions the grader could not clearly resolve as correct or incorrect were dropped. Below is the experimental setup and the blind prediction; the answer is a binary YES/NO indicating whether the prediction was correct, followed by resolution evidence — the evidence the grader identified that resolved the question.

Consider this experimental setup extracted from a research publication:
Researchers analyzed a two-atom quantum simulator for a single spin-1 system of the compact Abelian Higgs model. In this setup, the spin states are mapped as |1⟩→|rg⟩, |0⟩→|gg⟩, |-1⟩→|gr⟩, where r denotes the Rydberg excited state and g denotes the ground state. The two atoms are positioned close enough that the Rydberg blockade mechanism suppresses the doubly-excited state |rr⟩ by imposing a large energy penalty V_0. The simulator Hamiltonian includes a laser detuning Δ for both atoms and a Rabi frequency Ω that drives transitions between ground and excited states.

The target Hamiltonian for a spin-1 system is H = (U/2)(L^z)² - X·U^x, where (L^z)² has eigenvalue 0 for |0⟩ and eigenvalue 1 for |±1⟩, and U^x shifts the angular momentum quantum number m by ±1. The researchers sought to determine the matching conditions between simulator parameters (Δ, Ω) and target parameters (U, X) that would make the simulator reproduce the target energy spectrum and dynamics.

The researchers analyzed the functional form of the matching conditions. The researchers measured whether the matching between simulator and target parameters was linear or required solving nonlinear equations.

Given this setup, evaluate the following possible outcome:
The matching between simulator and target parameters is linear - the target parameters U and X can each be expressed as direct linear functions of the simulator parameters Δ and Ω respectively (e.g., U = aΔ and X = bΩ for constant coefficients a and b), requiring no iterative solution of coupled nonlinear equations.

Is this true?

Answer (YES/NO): YES